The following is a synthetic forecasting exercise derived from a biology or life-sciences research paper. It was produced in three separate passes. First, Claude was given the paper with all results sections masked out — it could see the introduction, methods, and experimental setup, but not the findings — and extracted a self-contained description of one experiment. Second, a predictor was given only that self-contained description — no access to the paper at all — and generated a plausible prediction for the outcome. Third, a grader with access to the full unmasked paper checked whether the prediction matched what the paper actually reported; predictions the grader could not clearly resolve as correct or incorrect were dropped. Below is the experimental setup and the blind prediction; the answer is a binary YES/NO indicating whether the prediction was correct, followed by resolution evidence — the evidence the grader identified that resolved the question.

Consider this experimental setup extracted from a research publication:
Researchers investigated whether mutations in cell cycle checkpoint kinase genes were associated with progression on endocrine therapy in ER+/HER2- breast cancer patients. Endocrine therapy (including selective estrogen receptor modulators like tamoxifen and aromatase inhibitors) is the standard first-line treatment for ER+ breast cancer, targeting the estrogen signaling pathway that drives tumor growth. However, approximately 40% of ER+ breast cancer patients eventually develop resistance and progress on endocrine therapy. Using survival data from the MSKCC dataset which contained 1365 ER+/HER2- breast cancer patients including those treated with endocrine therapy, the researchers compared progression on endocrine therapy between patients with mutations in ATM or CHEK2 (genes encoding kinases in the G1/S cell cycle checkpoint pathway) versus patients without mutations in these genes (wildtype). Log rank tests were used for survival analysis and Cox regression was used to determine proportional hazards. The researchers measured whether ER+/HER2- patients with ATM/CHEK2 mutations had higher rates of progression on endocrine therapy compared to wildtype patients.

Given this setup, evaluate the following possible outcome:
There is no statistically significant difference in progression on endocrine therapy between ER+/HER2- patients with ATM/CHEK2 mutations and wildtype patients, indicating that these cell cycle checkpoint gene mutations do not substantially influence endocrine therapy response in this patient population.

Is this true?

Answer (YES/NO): NO